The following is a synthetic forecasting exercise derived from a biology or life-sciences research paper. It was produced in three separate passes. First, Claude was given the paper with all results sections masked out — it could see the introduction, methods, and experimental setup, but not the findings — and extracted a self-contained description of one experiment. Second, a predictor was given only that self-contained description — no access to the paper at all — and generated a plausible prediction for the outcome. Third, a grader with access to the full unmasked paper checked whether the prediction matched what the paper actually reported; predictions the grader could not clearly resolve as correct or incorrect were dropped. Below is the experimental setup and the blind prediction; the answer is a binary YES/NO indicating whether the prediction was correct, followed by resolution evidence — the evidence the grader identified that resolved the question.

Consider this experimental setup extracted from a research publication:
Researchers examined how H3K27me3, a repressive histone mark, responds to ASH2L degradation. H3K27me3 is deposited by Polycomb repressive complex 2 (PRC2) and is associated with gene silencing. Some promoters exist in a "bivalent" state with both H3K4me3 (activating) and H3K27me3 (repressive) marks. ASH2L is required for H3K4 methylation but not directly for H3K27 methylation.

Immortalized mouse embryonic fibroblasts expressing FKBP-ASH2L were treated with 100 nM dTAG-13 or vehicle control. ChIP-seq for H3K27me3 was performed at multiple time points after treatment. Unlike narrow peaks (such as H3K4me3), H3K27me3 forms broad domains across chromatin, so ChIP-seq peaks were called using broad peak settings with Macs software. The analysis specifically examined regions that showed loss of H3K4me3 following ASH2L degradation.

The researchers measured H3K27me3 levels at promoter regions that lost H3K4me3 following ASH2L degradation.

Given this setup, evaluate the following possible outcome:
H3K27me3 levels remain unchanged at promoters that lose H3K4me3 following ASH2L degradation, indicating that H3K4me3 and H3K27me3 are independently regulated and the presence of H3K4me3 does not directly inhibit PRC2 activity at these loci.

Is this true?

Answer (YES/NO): YES